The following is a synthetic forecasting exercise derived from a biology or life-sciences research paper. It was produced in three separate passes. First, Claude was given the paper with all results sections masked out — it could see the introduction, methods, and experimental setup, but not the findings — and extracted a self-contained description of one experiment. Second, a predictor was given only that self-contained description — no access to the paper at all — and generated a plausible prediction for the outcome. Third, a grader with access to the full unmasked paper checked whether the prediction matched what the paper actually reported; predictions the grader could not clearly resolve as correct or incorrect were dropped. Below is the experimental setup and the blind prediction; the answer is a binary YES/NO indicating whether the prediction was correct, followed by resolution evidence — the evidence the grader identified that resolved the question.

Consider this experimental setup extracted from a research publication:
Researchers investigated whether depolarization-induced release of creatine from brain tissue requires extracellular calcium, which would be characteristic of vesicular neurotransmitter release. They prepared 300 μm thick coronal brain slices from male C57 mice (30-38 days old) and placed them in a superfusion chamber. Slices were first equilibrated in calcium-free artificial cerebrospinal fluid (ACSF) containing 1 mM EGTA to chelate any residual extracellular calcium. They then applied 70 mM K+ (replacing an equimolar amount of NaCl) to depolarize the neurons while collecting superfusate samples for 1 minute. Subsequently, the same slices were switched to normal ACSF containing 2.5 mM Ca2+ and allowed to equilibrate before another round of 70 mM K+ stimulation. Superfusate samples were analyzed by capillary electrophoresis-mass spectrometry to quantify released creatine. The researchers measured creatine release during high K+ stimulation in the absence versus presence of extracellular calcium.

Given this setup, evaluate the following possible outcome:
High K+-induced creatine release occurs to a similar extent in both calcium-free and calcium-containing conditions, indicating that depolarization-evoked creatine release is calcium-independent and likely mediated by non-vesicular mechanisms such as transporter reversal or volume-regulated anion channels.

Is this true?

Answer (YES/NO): NO